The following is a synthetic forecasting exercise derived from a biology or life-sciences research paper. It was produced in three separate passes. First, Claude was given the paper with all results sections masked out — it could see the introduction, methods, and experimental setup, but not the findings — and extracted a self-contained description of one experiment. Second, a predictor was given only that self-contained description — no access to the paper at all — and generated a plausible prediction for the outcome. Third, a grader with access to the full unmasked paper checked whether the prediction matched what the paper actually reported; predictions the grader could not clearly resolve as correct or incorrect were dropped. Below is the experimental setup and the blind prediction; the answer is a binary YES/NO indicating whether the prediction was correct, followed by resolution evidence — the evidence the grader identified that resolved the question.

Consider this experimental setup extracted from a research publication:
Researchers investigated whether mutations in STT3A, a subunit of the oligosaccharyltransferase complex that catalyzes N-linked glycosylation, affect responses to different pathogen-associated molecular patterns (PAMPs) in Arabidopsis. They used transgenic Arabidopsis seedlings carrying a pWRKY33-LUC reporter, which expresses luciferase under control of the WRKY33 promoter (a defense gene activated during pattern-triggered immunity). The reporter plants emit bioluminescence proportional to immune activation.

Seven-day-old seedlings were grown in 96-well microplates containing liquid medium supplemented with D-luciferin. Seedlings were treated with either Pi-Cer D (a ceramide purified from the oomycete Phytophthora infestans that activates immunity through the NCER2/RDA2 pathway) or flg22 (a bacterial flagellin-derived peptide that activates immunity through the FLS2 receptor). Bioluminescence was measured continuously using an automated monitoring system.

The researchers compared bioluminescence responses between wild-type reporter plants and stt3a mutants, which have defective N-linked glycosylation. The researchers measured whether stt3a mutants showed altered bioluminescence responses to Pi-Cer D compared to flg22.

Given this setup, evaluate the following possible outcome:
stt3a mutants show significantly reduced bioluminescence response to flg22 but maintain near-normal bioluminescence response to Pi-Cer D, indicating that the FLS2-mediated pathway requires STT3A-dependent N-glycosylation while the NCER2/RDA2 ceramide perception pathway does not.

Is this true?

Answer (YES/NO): NO